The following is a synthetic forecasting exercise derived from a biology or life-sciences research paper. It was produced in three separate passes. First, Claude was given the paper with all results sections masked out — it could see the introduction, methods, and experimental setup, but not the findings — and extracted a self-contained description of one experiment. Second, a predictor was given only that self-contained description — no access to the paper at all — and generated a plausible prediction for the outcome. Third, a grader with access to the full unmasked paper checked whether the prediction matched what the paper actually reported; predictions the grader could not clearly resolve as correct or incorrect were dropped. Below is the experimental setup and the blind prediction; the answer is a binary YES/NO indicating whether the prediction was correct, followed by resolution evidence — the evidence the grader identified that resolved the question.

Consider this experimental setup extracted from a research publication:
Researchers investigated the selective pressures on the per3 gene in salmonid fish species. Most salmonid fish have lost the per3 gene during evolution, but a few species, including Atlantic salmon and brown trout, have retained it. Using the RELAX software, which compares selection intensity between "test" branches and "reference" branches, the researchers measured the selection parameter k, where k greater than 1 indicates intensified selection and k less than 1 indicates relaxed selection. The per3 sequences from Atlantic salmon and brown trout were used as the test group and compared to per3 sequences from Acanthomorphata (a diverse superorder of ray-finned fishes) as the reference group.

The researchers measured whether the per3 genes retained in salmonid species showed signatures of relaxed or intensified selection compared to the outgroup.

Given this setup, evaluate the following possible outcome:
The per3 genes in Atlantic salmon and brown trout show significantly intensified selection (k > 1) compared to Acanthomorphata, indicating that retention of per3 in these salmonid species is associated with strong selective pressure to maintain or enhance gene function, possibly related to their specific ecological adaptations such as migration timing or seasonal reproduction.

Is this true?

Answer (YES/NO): YES